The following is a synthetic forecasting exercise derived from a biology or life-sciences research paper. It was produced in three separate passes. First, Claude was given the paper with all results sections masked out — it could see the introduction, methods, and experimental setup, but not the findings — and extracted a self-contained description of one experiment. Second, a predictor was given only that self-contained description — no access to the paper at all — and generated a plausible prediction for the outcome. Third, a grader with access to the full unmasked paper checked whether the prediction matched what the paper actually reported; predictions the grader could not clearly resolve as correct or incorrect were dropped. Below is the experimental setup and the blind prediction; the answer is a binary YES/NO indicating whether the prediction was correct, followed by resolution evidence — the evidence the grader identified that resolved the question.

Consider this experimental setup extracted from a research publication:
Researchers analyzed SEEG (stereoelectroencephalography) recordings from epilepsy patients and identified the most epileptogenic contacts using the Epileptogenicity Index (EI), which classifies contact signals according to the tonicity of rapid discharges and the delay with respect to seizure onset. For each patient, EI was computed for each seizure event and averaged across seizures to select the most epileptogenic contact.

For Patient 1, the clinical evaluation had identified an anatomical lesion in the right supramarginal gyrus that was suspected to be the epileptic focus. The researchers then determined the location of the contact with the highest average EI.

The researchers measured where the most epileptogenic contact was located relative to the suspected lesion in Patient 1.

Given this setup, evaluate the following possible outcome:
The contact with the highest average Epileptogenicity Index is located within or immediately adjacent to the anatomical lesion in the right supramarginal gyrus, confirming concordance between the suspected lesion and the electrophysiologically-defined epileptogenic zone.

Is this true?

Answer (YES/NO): YES